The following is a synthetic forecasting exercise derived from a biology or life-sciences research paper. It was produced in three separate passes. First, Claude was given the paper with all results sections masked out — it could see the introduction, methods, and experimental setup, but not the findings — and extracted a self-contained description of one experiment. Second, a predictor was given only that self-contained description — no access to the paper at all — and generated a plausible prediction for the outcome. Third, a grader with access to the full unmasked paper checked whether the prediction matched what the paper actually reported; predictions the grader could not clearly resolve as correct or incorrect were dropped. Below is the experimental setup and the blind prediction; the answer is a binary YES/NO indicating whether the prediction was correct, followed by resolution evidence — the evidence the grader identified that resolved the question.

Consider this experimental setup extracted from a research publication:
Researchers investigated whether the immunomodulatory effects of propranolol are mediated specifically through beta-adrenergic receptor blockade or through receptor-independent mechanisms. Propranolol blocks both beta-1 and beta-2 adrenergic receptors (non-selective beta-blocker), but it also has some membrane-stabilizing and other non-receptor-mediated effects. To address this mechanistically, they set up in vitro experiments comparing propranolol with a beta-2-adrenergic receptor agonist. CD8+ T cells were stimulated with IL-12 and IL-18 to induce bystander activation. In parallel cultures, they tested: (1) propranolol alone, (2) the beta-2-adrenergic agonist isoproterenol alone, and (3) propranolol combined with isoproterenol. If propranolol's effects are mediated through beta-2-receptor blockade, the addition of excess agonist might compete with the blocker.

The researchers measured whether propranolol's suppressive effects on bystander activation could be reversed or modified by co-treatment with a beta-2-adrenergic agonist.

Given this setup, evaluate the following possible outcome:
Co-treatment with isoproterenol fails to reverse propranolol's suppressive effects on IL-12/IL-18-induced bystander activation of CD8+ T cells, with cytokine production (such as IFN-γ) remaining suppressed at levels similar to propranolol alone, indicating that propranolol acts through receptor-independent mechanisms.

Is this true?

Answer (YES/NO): NO